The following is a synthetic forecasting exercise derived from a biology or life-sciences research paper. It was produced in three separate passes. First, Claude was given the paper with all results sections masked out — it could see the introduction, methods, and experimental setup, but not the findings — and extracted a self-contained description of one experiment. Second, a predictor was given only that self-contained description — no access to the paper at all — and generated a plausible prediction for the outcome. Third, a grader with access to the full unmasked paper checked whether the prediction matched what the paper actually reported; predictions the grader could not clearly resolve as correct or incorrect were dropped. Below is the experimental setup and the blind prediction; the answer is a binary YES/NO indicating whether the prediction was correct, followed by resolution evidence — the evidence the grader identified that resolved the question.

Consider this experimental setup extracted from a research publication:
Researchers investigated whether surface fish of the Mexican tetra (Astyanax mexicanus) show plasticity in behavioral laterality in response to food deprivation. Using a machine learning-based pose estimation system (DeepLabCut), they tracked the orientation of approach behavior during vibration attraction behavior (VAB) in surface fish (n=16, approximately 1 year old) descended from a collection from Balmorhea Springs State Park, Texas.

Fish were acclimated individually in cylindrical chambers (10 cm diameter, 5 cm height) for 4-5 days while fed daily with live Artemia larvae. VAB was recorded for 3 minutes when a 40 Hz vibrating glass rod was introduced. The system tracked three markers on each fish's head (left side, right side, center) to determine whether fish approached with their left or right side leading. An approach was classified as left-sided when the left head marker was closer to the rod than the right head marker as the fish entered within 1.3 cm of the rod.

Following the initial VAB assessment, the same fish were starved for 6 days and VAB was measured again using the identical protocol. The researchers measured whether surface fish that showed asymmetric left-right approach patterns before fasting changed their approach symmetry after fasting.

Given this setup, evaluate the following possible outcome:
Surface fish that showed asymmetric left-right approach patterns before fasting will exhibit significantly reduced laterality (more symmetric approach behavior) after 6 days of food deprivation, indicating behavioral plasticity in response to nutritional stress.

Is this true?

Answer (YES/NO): NO